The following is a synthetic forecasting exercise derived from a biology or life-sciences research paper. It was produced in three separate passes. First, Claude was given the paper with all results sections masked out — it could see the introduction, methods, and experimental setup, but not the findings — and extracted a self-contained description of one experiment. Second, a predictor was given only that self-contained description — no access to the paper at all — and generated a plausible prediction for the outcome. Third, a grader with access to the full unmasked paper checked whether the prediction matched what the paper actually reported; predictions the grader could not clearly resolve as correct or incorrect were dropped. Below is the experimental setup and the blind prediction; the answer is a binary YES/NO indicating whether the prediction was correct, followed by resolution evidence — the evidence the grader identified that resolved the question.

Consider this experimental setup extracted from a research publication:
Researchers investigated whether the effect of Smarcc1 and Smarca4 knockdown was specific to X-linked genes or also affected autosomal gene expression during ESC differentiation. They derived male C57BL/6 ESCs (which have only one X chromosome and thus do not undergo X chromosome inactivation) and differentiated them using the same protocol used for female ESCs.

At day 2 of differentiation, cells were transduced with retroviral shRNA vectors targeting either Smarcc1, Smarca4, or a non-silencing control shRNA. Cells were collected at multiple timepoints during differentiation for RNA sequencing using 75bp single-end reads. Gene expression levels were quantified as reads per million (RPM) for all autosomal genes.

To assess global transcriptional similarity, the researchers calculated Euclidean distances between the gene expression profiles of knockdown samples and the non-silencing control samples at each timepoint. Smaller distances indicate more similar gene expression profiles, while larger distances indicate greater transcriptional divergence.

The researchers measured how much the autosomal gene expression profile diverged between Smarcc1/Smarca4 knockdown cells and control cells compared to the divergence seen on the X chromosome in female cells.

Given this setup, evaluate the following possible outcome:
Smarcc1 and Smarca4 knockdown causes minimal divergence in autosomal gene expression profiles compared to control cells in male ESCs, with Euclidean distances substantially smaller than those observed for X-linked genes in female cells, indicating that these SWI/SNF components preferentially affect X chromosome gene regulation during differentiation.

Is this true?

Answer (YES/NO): YES